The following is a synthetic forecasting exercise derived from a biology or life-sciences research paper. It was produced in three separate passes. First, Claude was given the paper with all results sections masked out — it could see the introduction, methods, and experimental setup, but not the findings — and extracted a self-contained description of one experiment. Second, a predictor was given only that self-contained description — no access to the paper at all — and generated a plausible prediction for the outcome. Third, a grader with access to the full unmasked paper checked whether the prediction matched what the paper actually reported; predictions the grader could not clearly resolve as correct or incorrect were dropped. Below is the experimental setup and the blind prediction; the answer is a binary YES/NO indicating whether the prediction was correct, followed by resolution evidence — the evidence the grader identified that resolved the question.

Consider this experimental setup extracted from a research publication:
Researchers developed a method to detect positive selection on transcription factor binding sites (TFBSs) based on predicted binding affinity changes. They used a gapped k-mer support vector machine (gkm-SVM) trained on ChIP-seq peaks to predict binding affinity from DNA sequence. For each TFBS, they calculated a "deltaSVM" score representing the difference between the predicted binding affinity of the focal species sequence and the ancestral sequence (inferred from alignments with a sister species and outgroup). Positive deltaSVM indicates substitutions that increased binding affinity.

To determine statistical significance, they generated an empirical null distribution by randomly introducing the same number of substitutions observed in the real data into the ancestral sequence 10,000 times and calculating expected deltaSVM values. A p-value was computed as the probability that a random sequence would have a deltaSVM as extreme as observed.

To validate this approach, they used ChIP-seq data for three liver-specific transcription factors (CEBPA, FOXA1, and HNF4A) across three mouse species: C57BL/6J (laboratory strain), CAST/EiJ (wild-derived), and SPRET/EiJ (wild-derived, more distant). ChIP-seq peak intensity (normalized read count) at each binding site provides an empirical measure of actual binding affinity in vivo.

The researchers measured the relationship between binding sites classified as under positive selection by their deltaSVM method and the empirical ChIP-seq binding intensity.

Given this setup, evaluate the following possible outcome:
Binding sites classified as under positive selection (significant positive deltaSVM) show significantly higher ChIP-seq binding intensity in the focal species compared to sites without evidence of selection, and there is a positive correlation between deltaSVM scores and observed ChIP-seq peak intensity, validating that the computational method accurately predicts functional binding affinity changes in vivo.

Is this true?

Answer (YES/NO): NO